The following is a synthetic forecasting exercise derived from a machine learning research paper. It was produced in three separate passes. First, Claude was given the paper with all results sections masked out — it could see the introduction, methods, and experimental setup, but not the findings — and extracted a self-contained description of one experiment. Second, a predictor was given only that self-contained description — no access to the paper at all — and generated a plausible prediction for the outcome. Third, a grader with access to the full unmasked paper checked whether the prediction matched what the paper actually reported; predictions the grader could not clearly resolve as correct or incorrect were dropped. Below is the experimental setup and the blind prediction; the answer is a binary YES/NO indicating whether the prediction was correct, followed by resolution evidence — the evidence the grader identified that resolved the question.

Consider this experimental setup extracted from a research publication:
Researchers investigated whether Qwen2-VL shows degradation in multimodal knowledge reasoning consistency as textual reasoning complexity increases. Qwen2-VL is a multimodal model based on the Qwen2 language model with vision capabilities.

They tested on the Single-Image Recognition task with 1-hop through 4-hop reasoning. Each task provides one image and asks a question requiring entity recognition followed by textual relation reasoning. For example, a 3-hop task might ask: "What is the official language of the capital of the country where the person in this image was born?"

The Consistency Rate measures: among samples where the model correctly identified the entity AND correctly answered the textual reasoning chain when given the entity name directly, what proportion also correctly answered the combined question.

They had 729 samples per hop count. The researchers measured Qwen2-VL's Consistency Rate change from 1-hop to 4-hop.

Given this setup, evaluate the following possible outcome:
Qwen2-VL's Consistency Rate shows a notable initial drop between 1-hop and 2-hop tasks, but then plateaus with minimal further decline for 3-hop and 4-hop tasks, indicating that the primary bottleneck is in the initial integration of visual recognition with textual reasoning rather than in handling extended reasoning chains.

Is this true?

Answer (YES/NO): YES